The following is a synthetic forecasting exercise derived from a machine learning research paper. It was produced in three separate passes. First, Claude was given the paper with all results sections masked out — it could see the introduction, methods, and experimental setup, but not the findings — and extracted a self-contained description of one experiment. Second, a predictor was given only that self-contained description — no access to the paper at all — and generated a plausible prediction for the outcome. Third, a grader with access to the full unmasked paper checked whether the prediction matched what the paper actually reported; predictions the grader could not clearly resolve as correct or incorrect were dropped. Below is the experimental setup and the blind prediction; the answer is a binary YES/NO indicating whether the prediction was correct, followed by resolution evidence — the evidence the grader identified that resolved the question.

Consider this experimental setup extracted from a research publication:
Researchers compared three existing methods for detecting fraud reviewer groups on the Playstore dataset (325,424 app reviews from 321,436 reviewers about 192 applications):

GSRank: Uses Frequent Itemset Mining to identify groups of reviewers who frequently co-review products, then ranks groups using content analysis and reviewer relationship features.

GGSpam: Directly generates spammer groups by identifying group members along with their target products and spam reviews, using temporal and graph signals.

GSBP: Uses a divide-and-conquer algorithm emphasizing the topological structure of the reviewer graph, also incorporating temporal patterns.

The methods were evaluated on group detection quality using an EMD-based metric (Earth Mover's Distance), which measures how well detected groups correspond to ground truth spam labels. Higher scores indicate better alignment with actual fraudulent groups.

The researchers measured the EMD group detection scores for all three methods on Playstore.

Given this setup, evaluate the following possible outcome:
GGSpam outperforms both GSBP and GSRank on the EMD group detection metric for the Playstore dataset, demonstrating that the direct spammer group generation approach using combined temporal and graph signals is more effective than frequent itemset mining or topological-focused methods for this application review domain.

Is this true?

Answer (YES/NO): NO